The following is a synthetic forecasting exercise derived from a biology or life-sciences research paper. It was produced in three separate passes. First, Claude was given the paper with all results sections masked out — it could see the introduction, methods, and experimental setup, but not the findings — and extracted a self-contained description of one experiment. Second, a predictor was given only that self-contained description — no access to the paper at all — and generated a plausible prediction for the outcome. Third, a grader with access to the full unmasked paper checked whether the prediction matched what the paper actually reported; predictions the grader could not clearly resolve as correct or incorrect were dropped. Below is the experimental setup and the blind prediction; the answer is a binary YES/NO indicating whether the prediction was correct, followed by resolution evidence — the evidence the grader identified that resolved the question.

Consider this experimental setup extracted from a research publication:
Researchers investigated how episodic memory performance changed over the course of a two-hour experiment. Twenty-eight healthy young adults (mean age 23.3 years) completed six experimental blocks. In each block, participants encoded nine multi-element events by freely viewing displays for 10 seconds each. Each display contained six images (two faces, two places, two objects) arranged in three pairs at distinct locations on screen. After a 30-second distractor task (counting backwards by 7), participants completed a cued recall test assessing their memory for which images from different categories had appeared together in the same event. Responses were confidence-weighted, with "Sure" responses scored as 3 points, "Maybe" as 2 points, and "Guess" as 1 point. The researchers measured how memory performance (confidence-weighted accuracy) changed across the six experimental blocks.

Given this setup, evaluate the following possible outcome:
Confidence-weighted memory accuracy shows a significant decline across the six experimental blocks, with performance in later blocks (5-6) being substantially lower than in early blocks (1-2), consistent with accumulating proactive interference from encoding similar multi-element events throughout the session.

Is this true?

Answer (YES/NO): NO